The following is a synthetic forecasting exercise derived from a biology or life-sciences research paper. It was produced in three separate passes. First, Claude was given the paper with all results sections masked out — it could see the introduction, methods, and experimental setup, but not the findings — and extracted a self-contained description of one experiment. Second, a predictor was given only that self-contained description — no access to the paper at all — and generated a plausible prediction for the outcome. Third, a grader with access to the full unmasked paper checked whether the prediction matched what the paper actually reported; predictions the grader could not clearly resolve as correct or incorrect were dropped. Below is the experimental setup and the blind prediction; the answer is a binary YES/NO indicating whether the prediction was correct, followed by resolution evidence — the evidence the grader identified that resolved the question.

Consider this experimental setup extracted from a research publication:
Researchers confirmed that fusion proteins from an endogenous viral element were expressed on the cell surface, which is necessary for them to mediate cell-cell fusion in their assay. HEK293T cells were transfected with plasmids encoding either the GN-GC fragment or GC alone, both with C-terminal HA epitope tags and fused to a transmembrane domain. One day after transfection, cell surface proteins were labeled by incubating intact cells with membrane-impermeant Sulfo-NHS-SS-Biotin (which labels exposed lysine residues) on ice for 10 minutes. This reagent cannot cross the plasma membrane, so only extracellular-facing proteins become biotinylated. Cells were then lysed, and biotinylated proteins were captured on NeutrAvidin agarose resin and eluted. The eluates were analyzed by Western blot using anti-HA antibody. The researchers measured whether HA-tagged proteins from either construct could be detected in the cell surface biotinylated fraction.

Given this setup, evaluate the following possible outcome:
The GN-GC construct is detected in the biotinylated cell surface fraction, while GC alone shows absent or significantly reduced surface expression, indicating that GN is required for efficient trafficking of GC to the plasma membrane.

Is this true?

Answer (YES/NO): NO